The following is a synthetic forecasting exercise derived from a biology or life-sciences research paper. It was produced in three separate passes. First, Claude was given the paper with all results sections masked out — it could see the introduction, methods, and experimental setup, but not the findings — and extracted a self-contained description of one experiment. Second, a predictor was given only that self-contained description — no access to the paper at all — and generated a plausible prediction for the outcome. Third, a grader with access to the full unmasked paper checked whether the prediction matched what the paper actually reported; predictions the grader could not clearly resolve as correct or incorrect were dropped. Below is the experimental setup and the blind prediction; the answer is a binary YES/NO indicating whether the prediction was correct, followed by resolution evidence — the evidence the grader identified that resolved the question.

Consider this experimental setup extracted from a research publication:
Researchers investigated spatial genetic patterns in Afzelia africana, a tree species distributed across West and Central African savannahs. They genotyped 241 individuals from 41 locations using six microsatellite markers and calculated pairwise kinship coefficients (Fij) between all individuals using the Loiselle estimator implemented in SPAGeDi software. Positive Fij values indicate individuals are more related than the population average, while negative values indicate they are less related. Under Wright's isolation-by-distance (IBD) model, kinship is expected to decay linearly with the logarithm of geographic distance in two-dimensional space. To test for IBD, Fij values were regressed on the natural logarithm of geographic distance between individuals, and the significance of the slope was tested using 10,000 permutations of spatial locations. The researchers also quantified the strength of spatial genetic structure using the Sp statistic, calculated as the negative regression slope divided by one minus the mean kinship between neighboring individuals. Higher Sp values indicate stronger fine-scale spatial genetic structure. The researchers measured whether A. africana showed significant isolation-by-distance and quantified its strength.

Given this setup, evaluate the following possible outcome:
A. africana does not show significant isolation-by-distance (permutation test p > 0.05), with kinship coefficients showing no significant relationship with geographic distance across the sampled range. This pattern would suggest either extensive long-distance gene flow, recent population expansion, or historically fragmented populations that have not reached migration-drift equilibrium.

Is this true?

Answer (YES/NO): NO